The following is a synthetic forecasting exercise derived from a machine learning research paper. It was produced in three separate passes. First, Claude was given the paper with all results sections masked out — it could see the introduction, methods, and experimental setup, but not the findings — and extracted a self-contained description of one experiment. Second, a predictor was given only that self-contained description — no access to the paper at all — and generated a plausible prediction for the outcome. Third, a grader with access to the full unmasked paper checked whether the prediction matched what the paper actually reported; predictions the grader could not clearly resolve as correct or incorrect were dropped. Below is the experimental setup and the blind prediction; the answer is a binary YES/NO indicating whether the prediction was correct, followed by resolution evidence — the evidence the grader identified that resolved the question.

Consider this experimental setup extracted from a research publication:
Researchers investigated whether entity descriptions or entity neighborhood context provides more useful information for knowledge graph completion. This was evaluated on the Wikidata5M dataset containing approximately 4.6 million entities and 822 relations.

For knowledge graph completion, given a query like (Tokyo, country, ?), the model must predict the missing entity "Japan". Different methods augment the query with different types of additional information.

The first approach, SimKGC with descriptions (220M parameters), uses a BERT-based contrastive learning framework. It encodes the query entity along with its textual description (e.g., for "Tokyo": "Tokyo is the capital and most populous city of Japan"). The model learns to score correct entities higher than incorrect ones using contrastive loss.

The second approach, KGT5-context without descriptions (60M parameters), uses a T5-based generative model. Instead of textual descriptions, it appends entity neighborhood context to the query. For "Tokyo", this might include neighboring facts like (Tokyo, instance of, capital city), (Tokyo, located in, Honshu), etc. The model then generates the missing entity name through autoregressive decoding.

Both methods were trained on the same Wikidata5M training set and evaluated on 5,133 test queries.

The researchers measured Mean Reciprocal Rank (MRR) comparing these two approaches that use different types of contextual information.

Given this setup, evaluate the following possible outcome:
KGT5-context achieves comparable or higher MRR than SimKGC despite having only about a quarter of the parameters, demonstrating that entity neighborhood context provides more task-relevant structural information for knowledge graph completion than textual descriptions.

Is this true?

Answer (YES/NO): YES